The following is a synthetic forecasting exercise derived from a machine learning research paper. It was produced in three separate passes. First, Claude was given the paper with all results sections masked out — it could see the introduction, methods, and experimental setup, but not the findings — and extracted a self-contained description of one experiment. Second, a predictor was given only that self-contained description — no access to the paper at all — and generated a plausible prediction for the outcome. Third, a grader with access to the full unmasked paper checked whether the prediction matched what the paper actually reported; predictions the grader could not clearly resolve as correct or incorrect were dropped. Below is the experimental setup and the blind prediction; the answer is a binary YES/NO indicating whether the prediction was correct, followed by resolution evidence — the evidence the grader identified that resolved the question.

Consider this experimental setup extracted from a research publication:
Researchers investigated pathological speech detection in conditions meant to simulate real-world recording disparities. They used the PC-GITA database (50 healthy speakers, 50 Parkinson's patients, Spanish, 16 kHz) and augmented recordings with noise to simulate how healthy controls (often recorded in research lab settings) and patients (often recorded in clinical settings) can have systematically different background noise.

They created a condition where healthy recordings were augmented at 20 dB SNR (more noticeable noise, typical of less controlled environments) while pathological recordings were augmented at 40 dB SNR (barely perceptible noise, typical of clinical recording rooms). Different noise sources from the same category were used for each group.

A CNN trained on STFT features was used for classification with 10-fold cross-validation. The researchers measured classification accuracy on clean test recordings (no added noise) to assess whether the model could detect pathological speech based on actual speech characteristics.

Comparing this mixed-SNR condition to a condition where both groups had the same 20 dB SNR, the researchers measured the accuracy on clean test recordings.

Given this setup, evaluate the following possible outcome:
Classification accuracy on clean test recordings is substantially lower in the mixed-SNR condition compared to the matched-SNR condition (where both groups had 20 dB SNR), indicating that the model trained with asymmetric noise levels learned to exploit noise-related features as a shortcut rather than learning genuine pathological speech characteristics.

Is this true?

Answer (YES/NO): NO